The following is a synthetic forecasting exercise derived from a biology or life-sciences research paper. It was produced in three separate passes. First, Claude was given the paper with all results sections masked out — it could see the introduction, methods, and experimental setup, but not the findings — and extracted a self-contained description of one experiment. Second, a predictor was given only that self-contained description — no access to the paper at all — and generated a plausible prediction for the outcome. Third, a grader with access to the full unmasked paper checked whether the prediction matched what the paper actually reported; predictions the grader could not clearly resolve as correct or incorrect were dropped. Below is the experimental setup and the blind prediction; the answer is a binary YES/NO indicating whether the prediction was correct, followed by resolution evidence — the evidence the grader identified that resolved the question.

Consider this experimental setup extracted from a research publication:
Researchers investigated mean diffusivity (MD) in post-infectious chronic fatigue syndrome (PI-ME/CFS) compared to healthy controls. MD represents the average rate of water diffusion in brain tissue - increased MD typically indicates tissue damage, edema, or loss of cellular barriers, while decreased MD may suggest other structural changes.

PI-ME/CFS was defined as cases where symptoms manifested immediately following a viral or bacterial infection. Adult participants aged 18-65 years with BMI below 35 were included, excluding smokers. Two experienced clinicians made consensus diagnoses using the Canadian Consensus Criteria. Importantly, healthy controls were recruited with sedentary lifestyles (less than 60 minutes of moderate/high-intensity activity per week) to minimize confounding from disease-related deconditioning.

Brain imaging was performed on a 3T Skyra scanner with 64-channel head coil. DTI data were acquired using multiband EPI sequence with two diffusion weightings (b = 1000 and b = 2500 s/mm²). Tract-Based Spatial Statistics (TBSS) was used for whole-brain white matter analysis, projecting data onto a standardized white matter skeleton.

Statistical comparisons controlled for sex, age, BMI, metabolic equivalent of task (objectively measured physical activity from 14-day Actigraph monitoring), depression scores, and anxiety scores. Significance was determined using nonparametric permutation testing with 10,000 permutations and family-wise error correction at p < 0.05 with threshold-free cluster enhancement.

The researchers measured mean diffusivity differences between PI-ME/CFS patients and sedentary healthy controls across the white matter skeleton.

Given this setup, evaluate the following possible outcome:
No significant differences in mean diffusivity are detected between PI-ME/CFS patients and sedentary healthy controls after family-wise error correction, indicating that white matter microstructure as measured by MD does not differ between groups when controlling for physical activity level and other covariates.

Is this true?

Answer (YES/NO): YES